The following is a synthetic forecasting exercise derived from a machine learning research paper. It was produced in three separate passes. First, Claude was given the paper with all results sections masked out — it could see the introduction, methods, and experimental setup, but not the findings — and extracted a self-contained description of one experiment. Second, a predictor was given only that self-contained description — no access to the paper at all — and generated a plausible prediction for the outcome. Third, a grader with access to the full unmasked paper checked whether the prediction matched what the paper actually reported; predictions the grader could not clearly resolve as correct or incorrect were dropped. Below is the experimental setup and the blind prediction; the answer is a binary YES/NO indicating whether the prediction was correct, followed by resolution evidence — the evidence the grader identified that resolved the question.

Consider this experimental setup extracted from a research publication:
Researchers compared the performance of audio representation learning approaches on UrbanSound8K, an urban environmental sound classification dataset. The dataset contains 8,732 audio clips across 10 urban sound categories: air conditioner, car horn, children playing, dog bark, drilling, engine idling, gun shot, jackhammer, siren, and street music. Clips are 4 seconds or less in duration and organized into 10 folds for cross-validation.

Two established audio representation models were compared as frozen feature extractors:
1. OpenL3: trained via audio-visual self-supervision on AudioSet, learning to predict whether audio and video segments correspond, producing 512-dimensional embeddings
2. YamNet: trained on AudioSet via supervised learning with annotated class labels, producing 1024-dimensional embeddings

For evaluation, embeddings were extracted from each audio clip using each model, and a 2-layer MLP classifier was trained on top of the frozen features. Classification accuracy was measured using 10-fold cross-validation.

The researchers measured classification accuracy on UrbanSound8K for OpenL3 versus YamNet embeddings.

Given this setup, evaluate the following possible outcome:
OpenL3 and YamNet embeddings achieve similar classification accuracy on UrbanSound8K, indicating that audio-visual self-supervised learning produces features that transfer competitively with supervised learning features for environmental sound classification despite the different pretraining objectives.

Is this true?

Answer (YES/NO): YES